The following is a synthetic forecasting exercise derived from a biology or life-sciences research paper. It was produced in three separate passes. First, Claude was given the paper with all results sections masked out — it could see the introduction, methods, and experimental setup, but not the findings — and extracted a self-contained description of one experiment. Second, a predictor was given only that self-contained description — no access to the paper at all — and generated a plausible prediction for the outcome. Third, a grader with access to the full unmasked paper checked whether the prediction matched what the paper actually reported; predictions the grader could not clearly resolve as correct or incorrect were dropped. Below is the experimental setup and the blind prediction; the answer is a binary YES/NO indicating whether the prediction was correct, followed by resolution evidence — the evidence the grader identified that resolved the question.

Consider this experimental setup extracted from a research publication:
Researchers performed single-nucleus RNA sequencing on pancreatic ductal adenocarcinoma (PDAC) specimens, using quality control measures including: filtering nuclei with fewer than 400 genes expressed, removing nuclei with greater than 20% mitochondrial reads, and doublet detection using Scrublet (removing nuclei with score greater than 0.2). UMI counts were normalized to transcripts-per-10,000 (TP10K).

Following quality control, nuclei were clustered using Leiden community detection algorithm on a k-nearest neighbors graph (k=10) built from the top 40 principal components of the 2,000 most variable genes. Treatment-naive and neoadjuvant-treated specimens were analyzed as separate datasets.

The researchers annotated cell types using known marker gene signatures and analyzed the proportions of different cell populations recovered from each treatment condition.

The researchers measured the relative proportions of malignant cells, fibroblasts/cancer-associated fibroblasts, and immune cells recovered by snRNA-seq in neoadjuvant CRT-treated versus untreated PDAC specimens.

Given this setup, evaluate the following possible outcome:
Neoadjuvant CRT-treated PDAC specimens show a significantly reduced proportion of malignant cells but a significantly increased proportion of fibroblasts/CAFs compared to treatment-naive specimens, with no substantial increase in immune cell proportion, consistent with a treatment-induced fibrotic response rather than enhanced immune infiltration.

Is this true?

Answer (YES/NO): NO